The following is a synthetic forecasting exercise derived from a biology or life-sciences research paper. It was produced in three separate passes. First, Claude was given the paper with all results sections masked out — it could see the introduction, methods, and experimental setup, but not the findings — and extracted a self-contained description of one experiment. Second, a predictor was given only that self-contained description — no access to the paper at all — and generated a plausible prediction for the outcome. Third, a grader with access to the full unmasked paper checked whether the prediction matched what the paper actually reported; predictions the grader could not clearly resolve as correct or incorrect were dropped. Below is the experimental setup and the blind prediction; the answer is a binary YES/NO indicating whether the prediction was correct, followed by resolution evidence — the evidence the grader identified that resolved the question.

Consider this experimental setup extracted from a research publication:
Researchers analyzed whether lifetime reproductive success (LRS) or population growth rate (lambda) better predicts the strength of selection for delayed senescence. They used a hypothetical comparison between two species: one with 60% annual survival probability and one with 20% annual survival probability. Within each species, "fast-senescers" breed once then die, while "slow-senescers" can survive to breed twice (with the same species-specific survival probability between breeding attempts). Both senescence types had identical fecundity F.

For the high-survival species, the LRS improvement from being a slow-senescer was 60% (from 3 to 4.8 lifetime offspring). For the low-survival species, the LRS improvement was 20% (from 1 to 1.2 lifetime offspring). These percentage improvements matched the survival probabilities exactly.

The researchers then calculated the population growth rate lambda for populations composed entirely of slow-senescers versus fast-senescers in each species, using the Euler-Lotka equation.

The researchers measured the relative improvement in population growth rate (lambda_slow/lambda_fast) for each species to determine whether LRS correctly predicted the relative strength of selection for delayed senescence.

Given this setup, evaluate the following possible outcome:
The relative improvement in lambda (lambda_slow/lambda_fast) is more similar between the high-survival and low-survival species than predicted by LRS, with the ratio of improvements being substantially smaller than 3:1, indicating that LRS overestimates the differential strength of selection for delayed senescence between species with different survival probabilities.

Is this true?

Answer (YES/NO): YES